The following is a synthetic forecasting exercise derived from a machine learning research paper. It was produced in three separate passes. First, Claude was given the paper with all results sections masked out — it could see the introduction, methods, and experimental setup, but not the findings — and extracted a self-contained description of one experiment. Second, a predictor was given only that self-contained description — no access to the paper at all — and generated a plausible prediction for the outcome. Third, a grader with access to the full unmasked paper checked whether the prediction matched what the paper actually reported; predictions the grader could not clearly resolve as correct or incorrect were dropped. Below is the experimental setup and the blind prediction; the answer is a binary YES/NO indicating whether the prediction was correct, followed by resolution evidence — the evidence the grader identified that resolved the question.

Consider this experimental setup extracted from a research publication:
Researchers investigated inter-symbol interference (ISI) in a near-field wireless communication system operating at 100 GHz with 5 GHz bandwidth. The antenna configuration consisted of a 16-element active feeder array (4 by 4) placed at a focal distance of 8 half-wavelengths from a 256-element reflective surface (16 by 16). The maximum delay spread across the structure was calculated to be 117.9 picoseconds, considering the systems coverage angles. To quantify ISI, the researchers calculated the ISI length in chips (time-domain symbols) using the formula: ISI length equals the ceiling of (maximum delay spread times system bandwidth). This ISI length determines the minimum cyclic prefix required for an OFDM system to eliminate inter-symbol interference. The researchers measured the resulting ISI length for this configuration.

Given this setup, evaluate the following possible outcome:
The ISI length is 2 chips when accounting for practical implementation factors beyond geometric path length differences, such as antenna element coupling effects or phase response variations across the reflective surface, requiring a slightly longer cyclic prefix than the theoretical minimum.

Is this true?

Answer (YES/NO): NO